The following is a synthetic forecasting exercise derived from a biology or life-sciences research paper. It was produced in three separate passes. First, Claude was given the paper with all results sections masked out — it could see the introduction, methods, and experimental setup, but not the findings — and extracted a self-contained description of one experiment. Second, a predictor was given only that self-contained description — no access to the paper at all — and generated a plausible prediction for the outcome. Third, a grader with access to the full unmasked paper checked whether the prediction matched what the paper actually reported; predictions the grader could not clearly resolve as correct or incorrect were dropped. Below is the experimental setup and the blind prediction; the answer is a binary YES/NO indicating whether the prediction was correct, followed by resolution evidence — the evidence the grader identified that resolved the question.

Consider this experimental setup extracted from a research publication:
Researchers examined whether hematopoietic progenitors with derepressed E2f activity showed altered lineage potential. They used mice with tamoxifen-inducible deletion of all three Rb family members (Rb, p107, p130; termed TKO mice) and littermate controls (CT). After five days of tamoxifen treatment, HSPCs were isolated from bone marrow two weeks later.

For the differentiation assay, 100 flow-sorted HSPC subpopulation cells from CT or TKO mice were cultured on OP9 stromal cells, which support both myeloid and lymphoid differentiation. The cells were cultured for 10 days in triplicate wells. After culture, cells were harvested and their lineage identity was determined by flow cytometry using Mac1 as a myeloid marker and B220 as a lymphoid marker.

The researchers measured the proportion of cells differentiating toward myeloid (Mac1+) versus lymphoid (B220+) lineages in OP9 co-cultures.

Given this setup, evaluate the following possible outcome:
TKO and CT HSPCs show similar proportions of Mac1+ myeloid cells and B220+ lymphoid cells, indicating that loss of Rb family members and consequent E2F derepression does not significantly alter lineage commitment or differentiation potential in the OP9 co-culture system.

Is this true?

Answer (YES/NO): NO